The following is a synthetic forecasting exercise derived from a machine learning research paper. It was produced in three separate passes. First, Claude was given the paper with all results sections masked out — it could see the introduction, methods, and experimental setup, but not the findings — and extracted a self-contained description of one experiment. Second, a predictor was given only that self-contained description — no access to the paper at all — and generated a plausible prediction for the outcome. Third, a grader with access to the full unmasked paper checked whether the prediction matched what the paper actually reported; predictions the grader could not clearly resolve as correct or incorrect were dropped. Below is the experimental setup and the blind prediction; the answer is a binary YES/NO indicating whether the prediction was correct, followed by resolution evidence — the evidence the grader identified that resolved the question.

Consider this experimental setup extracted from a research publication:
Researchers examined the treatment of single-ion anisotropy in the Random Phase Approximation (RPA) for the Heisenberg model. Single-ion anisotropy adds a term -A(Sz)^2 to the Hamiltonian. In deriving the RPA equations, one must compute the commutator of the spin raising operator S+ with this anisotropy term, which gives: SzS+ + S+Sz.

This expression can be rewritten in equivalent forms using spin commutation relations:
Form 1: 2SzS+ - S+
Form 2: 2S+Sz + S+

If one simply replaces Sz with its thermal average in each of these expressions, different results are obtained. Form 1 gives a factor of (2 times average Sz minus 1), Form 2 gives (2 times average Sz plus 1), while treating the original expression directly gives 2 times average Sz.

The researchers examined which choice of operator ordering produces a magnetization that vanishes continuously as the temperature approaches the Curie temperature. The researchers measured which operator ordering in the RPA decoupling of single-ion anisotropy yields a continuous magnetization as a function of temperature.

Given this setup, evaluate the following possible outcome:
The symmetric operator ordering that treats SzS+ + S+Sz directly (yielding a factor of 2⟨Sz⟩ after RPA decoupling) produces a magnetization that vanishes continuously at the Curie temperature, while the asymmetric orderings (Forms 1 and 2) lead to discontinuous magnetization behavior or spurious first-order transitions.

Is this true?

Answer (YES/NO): YES